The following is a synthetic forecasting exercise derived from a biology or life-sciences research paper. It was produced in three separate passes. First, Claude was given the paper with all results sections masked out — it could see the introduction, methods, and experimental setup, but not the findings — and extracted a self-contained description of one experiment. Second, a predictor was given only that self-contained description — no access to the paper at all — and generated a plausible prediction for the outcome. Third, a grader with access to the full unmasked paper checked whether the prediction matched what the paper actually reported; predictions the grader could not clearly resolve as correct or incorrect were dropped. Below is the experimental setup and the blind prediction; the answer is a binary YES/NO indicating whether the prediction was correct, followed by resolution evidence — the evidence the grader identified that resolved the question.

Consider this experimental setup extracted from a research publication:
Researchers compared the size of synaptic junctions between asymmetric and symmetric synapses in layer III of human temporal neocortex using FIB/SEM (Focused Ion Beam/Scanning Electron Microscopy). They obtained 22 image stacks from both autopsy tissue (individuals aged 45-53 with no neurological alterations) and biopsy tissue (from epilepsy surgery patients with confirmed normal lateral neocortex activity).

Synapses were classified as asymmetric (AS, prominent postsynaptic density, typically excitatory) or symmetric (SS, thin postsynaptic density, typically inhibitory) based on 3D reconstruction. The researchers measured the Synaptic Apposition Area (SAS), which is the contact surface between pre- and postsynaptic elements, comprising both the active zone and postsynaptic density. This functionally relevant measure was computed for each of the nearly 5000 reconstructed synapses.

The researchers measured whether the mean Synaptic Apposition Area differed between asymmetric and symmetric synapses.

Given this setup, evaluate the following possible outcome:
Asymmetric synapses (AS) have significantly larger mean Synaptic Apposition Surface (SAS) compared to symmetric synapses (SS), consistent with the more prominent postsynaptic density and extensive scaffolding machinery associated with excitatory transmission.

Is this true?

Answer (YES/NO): YES